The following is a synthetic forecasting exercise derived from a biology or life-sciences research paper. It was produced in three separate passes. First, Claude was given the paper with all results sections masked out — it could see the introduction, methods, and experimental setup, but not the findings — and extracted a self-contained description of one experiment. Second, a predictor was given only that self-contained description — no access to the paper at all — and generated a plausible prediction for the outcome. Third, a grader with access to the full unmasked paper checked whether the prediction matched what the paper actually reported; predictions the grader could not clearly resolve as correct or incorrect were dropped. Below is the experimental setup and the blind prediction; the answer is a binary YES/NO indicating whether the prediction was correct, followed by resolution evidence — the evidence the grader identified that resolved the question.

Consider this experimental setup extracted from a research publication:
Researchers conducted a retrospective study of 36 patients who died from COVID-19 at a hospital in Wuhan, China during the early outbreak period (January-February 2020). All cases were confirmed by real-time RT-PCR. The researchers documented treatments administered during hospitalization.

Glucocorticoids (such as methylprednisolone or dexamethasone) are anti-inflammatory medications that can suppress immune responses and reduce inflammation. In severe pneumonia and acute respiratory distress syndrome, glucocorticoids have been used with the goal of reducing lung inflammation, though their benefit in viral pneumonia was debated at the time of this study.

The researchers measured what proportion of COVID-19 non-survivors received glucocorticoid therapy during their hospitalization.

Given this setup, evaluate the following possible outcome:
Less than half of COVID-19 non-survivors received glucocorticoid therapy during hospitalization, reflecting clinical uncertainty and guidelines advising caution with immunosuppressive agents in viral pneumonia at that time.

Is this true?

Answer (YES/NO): NO